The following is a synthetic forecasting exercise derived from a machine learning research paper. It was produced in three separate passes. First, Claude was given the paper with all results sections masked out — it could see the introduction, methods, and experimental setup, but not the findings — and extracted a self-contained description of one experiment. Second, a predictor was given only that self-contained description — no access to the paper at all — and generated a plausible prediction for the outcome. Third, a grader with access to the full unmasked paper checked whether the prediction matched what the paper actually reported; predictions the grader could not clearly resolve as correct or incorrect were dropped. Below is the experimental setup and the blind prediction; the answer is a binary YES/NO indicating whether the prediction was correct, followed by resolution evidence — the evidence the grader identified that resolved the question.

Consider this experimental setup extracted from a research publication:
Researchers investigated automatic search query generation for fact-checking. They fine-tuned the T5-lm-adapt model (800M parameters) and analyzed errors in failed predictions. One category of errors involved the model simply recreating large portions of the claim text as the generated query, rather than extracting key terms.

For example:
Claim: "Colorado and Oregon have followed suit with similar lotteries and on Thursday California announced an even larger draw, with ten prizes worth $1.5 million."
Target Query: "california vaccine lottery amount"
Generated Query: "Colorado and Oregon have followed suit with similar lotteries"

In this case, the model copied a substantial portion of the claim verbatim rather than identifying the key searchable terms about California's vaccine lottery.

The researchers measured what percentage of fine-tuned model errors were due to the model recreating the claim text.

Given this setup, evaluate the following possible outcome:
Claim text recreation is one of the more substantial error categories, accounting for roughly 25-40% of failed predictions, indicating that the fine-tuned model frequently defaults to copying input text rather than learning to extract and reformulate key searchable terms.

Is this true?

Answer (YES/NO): NO